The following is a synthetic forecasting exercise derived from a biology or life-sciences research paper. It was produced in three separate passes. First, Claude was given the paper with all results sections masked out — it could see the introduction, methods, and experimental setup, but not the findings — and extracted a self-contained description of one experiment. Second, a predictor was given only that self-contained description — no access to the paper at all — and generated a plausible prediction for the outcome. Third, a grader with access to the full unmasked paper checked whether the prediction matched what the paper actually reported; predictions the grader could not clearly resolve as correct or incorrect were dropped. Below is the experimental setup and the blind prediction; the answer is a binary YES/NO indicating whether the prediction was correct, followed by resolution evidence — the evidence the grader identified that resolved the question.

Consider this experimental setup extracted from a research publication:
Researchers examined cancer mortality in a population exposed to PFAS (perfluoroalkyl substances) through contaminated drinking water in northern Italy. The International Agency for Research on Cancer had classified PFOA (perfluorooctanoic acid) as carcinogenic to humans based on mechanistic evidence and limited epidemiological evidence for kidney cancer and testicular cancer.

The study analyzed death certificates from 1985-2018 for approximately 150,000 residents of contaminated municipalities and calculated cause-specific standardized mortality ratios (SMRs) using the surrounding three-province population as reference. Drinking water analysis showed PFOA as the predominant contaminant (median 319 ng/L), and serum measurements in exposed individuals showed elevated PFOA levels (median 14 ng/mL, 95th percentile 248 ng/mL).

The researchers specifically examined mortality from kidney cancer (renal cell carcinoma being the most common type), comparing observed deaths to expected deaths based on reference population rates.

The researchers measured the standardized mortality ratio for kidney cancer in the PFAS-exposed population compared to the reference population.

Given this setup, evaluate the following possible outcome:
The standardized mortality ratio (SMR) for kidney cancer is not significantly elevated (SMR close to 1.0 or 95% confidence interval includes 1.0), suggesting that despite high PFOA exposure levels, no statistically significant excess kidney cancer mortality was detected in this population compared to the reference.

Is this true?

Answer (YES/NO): NO